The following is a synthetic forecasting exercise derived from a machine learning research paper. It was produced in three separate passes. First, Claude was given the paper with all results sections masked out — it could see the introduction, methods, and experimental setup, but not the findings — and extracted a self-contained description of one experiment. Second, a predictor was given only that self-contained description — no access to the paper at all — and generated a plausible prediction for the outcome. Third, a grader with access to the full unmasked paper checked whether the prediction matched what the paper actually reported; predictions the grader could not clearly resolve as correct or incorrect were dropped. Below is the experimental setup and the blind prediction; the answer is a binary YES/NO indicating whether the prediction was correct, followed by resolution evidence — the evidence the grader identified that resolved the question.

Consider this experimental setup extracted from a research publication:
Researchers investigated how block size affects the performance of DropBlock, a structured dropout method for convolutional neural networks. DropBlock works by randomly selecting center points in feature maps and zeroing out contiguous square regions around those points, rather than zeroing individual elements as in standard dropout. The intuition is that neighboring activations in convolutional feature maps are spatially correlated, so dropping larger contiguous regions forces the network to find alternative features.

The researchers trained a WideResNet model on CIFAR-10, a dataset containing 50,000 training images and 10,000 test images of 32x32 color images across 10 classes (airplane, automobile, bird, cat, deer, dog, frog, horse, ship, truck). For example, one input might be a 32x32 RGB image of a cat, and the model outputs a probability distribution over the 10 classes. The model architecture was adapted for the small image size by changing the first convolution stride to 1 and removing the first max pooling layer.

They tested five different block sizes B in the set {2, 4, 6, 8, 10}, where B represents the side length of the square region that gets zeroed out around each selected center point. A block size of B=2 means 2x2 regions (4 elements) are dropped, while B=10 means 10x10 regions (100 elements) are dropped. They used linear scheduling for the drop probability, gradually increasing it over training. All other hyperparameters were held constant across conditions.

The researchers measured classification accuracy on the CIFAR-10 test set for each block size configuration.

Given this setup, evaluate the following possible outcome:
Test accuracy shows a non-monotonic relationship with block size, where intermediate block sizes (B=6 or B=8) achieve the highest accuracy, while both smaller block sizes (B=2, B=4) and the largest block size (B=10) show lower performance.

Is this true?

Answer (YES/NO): NO